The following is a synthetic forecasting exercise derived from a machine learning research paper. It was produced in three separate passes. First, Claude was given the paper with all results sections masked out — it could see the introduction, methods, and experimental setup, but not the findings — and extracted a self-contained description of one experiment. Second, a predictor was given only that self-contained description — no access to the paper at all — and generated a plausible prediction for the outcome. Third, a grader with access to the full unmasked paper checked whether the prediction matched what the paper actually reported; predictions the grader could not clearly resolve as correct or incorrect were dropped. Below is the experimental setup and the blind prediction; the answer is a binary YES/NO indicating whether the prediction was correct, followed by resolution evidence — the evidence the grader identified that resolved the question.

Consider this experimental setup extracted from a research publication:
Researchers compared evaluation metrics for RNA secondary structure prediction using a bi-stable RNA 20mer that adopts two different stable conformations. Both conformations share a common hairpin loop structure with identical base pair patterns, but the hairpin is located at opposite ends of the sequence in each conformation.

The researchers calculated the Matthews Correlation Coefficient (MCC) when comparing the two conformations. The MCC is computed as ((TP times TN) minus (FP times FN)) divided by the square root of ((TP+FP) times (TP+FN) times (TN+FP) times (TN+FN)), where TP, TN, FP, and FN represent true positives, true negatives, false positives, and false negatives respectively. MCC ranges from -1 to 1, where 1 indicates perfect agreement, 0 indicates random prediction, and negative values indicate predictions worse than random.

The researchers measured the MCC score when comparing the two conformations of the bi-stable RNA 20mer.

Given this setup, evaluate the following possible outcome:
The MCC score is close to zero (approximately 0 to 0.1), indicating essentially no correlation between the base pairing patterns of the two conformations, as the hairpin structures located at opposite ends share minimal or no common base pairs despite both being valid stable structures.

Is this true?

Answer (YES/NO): NO